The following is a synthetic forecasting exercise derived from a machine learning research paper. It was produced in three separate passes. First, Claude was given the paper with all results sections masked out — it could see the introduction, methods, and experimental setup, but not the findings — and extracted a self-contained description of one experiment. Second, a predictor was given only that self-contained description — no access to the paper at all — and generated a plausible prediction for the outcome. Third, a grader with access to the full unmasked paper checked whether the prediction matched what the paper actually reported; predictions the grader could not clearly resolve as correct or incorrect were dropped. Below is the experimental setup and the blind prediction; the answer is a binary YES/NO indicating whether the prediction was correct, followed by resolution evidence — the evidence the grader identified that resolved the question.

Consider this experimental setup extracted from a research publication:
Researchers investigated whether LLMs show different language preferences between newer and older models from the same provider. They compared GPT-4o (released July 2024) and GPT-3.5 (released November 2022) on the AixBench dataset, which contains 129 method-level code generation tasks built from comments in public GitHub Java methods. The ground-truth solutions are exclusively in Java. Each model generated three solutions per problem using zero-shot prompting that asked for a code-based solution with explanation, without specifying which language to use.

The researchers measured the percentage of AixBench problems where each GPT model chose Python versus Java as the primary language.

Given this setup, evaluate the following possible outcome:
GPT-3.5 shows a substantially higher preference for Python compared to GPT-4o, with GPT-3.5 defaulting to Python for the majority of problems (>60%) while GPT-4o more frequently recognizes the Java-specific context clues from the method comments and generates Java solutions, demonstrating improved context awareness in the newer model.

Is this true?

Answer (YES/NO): NO